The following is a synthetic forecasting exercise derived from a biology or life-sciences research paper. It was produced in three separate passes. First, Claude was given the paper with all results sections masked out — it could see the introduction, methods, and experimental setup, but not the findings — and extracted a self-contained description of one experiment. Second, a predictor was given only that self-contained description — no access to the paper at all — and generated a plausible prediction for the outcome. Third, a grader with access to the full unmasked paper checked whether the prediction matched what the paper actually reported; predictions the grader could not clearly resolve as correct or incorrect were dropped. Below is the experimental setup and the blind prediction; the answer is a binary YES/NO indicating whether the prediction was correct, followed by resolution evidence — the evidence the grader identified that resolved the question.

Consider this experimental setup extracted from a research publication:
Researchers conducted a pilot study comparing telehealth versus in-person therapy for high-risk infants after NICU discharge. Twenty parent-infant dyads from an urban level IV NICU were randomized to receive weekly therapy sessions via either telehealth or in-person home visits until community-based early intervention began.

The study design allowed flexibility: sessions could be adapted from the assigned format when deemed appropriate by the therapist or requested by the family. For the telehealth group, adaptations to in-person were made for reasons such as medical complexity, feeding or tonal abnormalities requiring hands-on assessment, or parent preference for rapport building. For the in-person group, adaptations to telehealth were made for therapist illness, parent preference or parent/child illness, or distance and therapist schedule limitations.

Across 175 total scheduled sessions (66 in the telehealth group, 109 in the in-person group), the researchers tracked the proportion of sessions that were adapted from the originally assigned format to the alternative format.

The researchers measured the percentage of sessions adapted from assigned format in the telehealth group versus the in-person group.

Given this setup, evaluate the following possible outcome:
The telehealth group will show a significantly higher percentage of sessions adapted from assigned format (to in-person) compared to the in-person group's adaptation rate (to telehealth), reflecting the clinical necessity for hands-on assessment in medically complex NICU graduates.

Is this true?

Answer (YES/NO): NO